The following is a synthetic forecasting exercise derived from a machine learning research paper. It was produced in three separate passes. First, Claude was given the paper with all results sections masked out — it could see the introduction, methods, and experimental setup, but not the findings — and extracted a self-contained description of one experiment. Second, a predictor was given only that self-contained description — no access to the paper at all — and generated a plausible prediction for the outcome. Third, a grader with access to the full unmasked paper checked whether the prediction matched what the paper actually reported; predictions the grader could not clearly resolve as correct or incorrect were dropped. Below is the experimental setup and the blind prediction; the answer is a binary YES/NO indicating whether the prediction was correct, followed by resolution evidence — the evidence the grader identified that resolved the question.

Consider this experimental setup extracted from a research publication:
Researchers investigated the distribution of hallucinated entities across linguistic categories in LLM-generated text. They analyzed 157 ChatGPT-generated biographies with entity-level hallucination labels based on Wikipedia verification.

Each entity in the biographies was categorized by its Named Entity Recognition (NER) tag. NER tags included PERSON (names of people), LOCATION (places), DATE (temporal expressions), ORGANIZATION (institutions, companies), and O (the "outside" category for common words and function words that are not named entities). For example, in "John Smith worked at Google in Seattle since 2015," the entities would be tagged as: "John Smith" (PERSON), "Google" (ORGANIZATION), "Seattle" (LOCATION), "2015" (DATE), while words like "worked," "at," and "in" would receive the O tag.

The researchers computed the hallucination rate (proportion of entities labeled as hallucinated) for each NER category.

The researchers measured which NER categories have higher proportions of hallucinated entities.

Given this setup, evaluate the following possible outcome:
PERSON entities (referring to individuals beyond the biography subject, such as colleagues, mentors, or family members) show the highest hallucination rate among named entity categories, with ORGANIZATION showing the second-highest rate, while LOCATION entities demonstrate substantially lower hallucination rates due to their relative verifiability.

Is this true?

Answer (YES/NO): NO